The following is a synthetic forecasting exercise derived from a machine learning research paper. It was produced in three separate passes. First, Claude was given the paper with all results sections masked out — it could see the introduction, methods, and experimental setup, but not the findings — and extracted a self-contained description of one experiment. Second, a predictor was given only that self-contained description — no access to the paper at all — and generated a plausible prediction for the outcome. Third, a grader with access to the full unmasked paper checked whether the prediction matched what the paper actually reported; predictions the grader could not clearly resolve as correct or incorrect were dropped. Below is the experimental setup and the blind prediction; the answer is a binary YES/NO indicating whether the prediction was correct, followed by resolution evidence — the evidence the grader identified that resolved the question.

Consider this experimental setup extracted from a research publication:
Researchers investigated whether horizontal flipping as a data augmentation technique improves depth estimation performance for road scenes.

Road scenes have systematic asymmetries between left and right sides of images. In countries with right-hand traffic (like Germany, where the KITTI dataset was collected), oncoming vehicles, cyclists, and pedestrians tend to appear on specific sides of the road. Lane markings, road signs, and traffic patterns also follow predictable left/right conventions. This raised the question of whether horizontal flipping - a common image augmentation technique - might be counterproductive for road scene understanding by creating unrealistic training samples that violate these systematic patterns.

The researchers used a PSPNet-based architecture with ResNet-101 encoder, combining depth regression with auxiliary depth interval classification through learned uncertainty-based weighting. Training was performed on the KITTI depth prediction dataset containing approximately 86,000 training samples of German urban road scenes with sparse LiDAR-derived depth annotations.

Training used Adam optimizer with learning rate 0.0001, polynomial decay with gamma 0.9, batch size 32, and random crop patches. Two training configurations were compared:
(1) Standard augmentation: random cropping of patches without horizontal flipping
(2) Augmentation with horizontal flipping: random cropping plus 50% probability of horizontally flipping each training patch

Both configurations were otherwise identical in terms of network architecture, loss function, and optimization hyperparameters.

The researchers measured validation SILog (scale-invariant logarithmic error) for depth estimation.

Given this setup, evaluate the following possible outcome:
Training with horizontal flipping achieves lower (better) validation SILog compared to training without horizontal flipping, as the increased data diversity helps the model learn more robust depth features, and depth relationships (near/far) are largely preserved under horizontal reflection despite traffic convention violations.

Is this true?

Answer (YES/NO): YES